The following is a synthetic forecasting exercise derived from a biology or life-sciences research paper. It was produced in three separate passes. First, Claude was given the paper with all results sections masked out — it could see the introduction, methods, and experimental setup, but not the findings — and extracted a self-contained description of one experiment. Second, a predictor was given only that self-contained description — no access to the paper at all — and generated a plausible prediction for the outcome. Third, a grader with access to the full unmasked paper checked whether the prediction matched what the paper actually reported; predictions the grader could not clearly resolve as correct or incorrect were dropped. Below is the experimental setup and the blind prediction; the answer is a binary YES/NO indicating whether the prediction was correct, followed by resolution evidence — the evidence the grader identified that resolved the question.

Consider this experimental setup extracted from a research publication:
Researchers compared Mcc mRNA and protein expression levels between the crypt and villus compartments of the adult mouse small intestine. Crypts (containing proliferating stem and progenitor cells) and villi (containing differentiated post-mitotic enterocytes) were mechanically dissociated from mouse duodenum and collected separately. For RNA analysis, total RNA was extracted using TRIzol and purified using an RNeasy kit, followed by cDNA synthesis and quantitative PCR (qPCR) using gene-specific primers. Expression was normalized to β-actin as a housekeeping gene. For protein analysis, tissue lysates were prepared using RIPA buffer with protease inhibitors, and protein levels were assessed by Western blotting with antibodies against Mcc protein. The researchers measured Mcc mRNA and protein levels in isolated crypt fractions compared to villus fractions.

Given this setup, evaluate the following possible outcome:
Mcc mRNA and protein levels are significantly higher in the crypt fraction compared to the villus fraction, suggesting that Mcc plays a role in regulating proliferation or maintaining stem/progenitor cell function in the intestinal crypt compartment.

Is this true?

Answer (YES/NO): NO